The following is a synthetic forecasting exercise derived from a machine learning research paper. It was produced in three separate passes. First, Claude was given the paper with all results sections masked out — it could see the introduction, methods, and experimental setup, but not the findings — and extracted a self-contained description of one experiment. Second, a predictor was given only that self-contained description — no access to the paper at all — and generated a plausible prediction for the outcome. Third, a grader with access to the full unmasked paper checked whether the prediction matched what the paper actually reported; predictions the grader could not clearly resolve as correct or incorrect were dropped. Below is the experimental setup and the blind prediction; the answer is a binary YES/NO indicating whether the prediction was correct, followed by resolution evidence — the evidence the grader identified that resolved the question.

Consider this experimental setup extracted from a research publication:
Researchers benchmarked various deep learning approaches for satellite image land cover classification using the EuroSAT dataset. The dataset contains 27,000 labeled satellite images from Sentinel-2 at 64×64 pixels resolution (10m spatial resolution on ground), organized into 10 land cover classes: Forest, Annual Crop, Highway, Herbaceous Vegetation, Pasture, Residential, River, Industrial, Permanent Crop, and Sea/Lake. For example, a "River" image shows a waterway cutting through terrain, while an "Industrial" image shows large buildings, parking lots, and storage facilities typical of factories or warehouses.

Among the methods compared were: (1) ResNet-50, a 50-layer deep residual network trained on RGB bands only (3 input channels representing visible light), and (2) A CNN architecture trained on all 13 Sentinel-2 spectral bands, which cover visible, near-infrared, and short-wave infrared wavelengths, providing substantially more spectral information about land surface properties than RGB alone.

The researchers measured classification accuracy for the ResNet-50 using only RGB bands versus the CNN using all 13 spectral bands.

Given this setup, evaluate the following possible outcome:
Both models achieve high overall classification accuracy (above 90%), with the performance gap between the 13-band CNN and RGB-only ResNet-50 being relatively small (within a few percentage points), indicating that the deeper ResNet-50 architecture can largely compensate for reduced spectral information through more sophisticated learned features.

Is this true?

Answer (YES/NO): YES